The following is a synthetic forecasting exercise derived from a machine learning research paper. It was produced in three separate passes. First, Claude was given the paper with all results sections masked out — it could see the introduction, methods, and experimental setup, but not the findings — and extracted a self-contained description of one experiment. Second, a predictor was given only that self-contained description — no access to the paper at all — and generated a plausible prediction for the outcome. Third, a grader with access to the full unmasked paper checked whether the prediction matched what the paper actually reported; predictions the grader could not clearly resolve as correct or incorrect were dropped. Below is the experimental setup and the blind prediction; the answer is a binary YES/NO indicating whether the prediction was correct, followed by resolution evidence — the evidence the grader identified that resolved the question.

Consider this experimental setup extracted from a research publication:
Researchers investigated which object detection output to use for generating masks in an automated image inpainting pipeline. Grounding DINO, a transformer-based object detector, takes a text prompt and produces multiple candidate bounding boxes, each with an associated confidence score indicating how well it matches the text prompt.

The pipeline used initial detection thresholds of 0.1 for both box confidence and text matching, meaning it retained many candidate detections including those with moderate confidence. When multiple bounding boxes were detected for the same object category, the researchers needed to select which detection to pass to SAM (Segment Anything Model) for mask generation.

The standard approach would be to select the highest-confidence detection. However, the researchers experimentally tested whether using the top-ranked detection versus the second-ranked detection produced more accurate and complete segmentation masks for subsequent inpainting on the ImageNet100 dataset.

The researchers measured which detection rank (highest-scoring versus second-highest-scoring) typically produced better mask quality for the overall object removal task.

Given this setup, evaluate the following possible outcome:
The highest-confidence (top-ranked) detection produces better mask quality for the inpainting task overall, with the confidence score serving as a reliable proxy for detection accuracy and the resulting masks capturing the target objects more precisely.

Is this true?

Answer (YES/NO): NO